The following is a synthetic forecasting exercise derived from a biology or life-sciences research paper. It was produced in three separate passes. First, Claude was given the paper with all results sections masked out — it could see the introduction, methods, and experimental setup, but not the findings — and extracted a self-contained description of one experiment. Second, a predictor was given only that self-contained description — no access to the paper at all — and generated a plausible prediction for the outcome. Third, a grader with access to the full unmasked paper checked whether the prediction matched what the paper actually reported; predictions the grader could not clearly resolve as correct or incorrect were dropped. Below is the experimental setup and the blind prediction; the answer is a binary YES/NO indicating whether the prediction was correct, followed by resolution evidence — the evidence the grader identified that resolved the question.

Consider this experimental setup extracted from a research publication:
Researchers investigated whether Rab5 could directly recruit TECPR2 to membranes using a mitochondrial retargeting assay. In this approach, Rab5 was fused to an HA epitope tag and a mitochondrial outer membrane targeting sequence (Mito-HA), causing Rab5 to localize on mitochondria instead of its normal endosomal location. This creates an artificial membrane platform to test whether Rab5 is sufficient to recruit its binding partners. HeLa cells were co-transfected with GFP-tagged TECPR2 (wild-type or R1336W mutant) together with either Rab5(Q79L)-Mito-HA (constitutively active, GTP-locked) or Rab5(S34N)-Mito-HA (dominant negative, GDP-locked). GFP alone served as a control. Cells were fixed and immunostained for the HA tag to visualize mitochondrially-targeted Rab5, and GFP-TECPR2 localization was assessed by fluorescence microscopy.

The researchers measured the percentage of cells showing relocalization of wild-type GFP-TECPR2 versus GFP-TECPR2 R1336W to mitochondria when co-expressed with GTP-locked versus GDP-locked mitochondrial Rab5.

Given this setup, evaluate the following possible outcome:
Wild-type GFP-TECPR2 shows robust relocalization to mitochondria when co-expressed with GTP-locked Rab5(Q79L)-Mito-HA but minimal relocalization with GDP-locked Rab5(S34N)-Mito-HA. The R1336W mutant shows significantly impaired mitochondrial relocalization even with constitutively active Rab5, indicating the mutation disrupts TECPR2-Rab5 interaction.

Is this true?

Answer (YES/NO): YES